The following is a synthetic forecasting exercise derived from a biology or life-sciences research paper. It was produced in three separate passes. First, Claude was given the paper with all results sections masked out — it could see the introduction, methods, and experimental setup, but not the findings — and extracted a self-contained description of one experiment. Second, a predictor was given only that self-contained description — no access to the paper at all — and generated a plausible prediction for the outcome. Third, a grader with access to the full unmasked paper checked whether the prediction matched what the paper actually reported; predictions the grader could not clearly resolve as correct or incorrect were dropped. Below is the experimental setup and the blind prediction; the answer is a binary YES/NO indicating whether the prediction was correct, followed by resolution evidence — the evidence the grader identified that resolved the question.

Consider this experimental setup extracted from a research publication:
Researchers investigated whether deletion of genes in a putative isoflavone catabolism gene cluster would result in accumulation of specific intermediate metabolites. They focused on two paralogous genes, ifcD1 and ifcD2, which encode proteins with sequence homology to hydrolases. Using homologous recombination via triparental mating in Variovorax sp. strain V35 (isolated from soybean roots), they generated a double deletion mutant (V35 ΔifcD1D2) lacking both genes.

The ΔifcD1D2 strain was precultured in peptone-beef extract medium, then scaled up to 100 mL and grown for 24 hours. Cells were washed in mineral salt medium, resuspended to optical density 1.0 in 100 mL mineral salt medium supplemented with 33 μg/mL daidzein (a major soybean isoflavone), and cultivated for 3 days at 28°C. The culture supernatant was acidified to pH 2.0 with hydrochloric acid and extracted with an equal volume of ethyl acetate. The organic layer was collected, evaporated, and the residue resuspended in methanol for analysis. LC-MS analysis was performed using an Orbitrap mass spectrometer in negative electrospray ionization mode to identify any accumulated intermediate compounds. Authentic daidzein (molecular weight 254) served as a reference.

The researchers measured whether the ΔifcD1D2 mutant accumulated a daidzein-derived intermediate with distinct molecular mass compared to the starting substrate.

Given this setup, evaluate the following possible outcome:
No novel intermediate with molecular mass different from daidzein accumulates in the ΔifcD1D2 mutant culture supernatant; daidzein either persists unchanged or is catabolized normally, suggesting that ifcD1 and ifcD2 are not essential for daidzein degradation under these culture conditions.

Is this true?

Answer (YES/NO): NO